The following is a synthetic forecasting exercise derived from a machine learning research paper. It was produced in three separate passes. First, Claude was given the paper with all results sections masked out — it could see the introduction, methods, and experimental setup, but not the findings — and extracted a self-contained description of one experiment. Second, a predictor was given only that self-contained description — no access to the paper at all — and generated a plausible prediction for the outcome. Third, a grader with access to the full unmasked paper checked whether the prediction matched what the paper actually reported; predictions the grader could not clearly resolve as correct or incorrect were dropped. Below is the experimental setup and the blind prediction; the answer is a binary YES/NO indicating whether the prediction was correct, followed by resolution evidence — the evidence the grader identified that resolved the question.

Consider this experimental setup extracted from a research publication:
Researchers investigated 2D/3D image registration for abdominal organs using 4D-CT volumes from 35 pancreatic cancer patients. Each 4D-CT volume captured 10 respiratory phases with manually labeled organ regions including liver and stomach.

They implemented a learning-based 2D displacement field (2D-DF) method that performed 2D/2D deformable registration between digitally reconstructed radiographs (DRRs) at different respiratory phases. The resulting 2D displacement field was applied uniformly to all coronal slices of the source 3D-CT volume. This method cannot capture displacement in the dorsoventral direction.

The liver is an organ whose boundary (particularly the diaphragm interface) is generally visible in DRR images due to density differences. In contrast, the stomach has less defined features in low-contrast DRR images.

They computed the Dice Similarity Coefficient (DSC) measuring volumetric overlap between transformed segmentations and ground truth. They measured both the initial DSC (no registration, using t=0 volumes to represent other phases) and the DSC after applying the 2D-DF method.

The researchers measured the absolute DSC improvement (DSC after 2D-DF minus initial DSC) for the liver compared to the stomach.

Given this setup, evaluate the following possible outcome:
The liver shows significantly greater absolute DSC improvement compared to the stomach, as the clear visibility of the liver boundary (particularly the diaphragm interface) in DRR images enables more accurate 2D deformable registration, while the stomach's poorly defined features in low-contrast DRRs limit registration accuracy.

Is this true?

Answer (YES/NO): NO